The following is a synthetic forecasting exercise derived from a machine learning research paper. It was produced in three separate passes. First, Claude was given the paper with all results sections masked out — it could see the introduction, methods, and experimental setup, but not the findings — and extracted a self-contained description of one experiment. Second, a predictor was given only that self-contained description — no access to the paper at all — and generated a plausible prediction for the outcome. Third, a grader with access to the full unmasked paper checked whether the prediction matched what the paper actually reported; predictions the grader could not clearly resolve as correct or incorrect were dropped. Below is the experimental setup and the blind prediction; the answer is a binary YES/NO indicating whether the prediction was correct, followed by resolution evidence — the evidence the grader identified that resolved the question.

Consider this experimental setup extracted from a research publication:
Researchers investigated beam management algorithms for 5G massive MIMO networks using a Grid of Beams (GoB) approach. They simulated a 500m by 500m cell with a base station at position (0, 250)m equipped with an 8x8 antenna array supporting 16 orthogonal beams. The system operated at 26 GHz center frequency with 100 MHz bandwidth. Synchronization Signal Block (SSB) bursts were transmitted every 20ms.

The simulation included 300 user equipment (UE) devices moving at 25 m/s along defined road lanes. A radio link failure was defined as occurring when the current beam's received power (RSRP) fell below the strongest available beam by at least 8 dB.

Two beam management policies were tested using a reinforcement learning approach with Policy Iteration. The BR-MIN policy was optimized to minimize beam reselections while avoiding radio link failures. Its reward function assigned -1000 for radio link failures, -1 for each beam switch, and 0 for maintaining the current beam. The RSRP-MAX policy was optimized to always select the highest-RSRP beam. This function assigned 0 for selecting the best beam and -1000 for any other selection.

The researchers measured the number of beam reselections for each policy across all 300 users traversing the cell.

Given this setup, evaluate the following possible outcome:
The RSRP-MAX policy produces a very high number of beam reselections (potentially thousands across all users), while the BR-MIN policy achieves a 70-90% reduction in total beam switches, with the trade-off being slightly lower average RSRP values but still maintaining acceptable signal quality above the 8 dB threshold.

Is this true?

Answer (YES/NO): NO